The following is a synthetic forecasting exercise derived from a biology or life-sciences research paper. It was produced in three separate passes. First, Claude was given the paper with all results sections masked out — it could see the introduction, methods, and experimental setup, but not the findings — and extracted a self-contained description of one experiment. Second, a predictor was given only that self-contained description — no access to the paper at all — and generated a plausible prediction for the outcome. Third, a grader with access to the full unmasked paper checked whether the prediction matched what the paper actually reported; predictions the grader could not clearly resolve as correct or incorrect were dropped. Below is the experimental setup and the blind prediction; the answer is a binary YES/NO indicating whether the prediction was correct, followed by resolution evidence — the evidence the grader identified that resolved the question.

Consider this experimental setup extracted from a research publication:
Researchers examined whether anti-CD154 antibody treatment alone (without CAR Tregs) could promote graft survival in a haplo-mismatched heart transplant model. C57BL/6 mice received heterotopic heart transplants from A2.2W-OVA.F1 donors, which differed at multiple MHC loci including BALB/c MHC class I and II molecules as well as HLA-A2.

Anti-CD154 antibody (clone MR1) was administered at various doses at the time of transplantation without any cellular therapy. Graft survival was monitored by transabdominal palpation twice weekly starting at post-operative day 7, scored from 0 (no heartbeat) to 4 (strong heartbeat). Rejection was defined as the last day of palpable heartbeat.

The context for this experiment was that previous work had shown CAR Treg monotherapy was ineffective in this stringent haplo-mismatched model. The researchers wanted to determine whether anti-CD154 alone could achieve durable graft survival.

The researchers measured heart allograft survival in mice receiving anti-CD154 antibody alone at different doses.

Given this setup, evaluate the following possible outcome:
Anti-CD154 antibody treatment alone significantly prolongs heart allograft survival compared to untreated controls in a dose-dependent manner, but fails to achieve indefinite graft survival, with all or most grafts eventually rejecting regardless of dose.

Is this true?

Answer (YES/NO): NO